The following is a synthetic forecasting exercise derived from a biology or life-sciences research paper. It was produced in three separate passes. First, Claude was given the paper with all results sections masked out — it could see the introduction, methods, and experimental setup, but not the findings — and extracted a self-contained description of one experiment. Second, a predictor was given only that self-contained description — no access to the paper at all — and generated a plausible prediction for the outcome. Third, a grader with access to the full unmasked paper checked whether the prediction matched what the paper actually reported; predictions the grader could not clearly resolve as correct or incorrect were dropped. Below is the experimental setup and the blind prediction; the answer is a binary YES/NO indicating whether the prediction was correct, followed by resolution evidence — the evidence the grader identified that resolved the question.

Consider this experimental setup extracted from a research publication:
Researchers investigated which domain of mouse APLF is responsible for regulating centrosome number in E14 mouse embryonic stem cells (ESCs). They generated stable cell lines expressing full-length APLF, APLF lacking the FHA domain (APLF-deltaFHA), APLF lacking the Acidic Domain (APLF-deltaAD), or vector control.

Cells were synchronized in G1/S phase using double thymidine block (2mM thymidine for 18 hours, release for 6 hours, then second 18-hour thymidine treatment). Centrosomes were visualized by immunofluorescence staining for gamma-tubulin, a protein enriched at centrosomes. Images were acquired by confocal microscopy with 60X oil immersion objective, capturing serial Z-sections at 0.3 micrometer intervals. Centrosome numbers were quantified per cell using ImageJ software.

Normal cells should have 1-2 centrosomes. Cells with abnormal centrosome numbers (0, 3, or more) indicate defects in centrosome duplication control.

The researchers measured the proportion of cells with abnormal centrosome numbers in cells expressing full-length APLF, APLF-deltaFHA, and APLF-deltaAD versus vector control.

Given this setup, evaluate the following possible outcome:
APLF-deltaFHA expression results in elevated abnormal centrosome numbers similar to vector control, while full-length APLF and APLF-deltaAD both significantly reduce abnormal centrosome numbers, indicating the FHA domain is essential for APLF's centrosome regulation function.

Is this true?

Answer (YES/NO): NO